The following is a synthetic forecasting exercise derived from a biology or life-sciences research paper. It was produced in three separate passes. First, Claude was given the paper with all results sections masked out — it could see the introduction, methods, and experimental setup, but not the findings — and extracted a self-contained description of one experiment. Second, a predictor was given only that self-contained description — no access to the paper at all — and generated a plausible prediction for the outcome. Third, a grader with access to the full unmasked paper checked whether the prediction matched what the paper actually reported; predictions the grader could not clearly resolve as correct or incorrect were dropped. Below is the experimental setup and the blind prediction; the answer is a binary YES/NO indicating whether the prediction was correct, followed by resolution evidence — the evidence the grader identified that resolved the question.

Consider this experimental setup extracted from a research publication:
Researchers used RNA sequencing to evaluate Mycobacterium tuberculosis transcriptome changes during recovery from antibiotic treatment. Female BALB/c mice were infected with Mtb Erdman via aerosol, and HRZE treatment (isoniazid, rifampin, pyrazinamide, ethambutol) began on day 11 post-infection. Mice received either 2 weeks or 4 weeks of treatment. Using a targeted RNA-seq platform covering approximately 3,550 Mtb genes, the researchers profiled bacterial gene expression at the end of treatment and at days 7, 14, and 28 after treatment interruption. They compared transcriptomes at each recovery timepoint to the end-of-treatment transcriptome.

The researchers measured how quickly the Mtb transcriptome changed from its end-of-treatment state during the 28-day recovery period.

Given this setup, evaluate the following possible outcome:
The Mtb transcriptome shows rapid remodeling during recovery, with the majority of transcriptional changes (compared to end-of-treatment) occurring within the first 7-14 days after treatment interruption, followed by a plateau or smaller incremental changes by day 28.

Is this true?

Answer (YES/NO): NO